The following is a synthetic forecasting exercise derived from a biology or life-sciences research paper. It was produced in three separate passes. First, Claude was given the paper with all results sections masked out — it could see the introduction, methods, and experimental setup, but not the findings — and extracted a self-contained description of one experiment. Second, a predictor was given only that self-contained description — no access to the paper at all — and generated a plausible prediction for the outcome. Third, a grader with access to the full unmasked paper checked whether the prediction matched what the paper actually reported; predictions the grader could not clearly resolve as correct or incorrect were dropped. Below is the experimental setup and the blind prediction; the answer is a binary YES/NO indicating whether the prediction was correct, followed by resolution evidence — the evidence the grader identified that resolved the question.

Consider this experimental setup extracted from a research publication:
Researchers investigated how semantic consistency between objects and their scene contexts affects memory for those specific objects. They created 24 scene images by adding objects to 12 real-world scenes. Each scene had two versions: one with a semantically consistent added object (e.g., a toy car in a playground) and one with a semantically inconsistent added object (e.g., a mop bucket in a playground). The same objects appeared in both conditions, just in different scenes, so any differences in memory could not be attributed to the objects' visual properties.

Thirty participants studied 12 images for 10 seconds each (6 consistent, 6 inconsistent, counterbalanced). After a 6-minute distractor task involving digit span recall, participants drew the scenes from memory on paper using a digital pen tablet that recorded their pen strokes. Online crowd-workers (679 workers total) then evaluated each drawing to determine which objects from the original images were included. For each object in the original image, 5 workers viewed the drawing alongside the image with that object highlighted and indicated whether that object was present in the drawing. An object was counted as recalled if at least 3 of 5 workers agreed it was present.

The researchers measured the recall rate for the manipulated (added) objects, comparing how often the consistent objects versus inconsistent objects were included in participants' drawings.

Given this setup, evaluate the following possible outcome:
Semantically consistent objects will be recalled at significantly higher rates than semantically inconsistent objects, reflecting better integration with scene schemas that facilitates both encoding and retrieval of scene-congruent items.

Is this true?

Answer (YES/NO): NO